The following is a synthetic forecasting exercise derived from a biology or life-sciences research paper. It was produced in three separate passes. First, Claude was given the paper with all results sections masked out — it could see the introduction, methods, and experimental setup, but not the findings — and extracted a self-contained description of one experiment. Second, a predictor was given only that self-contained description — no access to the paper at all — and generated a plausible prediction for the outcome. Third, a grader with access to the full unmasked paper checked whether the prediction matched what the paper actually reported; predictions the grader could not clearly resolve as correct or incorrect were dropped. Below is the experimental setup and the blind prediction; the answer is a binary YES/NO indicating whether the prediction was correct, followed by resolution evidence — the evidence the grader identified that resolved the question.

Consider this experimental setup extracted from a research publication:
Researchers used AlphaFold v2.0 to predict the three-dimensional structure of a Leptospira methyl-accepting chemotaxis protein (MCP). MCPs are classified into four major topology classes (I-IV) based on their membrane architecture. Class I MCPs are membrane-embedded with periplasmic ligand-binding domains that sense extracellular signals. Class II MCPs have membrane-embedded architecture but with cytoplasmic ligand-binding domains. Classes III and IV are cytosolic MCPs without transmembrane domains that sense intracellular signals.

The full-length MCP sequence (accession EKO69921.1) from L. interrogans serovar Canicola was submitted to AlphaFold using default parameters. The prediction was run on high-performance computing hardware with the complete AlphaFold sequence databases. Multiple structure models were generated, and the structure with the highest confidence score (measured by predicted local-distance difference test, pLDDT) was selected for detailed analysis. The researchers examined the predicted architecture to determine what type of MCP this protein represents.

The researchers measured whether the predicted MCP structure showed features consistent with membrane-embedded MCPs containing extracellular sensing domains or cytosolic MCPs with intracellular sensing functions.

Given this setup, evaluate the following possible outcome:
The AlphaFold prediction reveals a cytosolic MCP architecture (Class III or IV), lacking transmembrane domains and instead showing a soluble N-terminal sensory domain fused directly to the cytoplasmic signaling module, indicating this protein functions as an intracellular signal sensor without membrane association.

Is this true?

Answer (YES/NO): NO